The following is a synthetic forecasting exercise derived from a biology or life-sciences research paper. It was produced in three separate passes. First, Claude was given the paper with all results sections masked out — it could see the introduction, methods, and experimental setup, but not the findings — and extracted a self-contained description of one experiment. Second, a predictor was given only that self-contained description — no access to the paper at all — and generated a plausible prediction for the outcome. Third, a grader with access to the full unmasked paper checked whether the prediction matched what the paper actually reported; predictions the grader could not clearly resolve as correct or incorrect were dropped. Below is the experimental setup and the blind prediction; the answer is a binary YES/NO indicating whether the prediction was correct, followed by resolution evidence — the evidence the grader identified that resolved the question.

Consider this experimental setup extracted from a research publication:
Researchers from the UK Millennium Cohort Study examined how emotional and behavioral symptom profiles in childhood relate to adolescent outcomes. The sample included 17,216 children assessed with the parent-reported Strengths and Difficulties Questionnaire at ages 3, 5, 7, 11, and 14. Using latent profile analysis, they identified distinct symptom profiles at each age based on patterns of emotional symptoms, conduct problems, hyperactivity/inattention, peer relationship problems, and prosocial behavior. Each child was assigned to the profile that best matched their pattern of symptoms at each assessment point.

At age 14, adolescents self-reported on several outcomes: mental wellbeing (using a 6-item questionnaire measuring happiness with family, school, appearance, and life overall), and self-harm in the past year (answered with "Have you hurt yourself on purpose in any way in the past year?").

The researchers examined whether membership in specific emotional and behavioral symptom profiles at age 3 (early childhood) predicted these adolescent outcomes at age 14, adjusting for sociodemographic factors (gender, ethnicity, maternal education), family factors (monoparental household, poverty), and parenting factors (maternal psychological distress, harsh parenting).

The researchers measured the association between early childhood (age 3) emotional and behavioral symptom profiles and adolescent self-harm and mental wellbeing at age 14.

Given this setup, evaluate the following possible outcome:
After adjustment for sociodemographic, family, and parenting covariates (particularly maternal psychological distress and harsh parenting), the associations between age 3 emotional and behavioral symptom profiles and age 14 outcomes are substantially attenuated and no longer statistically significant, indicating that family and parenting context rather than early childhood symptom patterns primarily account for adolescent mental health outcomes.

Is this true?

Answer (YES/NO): NO